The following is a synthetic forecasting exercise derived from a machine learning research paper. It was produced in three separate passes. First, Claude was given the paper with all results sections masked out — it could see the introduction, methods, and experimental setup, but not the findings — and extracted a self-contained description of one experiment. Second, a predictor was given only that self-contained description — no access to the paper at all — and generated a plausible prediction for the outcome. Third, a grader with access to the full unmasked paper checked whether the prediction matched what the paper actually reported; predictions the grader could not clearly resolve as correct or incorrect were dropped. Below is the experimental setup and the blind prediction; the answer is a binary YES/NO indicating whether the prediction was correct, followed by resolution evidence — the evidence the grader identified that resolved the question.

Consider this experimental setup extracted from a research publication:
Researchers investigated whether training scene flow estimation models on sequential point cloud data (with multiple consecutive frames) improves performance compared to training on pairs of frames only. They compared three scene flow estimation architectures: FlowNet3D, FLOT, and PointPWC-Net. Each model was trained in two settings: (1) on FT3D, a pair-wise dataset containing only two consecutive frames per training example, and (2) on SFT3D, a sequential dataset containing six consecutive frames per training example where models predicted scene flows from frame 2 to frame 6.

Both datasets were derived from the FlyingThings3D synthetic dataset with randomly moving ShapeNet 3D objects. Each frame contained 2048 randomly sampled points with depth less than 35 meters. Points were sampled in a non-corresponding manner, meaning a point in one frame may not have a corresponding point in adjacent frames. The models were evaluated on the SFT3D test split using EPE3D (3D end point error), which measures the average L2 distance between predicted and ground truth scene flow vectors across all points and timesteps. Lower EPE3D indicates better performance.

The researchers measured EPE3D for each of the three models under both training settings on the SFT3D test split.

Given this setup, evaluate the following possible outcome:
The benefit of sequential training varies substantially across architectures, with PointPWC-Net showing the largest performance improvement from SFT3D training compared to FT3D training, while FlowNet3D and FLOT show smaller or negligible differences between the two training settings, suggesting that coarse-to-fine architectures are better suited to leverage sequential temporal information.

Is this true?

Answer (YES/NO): NO